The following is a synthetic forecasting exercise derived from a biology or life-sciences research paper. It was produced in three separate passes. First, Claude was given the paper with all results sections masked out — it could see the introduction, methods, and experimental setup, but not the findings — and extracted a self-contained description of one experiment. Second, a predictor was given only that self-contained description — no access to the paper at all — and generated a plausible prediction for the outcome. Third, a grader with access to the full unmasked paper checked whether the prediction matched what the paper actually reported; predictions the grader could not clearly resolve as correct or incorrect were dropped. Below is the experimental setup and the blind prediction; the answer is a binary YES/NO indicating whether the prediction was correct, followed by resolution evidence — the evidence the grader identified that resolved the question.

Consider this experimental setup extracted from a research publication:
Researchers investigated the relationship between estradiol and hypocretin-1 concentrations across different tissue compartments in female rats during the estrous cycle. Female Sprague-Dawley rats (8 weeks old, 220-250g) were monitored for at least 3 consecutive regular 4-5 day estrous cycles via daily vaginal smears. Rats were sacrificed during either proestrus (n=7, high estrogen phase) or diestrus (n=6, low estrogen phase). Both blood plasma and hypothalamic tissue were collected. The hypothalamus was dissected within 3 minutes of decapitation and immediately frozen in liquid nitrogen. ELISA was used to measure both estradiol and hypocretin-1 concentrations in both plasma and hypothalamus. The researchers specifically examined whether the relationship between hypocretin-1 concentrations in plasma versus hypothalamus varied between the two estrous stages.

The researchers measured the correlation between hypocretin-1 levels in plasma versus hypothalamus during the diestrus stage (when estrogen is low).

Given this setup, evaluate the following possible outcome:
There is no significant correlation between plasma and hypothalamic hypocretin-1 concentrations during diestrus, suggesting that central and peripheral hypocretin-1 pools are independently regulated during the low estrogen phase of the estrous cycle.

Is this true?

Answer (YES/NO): YES